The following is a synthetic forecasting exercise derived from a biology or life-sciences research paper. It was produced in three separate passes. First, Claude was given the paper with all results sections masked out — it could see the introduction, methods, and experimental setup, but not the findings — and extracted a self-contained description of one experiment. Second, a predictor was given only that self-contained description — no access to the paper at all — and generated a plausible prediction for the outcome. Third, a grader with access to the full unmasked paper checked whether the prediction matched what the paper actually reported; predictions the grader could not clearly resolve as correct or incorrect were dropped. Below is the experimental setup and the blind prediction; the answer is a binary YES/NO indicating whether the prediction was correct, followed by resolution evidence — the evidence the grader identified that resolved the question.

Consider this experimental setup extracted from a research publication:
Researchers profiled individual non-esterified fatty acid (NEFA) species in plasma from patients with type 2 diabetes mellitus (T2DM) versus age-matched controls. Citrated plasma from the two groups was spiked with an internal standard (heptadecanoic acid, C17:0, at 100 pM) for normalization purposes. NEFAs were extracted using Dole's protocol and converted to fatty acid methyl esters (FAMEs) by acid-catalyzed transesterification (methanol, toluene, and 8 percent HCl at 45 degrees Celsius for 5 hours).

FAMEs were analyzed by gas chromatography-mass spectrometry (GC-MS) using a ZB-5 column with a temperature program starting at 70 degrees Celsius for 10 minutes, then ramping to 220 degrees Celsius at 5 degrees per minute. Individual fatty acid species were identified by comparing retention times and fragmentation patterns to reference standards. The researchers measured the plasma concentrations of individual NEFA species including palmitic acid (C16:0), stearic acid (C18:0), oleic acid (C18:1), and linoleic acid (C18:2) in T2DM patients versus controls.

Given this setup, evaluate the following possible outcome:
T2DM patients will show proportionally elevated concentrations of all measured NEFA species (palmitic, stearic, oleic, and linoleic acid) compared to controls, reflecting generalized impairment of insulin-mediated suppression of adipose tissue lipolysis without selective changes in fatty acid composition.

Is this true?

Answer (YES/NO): NO